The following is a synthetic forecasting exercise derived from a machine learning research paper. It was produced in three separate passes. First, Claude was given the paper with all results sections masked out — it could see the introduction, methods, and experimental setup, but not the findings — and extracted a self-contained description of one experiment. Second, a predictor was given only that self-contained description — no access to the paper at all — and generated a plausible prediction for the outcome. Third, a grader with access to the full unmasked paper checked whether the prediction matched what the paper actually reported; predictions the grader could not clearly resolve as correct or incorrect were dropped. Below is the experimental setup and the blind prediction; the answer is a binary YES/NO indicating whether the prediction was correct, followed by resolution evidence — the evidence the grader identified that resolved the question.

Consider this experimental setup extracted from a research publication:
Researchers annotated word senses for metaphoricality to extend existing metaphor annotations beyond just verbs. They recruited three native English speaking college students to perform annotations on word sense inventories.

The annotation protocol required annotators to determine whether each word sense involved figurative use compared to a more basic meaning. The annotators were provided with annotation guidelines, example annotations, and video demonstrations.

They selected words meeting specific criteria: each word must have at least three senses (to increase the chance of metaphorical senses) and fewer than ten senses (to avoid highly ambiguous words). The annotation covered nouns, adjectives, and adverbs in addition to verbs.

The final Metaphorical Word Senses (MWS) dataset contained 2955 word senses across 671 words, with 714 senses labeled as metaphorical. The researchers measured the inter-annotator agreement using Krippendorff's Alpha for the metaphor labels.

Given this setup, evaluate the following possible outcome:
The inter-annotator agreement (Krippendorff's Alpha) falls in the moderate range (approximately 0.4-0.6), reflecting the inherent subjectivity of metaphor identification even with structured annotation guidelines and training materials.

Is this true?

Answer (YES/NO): YES